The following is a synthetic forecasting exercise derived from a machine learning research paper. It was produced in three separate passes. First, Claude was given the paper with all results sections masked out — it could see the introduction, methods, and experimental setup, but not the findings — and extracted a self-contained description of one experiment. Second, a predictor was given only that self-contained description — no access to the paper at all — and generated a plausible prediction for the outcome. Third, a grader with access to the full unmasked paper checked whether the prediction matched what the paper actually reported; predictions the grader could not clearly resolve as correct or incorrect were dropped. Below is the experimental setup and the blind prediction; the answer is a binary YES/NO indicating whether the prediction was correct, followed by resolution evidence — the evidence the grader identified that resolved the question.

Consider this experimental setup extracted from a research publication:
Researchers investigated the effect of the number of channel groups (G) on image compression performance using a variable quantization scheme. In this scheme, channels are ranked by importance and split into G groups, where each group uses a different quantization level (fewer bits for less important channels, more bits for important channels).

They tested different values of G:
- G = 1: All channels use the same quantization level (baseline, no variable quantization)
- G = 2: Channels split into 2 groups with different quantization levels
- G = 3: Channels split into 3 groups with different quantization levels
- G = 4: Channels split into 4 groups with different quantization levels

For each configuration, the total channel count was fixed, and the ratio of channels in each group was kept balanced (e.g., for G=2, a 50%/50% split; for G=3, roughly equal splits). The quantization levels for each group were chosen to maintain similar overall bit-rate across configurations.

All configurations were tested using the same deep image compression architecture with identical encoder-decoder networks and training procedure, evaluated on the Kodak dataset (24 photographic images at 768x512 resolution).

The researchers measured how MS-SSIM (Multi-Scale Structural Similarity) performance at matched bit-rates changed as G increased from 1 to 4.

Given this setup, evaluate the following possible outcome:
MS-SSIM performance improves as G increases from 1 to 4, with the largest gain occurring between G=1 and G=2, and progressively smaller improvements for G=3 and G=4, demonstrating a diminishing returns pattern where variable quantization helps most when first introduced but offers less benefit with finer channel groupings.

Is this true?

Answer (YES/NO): NO